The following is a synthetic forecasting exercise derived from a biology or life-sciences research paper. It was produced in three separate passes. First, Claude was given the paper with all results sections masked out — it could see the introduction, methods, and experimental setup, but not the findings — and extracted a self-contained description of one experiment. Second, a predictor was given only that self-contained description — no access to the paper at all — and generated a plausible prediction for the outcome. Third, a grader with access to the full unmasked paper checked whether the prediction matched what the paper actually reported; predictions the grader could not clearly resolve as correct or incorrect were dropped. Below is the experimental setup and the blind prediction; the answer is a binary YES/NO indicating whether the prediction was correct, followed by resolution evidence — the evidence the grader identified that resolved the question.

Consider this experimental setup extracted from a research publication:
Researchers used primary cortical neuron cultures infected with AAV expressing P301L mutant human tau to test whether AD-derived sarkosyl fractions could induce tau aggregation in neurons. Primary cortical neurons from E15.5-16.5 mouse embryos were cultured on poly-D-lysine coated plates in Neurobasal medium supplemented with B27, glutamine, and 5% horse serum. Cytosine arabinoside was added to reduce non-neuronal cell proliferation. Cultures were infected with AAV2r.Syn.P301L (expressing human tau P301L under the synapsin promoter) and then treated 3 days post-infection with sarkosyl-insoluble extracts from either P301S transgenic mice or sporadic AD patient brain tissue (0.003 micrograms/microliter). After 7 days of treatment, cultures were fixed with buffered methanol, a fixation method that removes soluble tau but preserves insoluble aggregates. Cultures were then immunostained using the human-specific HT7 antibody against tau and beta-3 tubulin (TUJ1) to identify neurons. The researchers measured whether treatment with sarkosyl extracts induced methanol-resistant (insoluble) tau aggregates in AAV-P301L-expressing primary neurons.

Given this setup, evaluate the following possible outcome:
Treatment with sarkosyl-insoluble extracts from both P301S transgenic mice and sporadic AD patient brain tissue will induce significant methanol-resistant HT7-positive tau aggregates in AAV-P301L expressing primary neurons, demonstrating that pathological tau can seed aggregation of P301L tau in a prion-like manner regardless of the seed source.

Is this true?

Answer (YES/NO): NO